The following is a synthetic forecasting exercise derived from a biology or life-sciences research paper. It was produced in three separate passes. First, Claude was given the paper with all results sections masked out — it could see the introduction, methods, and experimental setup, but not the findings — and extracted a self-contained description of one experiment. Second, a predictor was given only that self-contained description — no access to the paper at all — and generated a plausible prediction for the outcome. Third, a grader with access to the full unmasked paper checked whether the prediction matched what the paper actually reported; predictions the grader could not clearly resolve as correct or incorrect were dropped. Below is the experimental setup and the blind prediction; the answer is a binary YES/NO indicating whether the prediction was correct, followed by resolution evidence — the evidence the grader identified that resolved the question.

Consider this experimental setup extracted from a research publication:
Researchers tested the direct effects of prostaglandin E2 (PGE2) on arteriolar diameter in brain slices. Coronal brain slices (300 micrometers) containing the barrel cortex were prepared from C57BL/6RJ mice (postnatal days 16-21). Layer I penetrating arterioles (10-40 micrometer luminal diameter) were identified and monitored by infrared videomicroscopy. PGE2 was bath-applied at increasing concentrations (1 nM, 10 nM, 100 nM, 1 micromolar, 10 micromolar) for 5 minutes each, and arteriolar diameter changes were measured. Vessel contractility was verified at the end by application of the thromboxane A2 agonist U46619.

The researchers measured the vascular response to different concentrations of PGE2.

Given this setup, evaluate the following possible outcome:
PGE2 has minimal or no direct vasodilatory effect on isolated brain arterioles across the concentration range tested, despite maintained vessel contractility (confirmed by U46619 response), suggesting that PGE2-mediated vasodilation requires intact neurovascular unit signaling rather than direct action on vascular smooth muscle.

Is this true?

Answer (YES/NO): NO